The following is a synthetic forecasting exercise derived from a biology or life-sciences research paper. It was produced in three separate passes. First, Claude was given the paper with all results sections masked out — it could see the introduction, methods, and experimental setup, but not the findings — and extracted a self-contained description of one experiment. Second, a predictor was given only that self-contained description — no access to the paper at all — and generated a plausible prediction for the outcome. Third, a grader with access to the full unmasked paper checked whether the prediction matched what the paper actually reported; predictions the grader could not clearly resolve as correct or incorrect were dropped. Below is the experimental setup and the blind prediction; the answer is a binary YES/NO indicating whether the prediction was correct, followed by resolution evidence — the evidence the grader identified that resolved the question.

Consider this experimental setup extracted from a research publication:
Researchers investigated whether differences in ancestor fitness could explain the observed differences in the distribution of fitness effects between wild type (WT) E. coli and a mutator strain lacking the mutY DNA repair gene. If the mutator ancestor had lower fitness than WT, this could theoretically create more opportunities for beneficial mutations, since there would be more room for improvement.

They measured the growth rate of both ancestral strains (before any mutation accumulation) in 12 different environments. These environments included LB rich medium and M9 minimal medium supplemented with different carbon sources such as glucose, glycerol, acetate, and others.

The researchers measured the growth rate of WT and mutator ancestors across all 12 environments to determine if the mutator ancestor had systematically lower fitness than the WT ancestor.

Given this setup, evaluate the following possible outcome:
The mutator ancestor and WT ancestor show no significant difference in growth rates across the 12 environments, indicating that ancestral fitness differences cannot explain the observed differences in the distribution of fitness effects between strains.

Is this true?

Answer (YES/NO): NO